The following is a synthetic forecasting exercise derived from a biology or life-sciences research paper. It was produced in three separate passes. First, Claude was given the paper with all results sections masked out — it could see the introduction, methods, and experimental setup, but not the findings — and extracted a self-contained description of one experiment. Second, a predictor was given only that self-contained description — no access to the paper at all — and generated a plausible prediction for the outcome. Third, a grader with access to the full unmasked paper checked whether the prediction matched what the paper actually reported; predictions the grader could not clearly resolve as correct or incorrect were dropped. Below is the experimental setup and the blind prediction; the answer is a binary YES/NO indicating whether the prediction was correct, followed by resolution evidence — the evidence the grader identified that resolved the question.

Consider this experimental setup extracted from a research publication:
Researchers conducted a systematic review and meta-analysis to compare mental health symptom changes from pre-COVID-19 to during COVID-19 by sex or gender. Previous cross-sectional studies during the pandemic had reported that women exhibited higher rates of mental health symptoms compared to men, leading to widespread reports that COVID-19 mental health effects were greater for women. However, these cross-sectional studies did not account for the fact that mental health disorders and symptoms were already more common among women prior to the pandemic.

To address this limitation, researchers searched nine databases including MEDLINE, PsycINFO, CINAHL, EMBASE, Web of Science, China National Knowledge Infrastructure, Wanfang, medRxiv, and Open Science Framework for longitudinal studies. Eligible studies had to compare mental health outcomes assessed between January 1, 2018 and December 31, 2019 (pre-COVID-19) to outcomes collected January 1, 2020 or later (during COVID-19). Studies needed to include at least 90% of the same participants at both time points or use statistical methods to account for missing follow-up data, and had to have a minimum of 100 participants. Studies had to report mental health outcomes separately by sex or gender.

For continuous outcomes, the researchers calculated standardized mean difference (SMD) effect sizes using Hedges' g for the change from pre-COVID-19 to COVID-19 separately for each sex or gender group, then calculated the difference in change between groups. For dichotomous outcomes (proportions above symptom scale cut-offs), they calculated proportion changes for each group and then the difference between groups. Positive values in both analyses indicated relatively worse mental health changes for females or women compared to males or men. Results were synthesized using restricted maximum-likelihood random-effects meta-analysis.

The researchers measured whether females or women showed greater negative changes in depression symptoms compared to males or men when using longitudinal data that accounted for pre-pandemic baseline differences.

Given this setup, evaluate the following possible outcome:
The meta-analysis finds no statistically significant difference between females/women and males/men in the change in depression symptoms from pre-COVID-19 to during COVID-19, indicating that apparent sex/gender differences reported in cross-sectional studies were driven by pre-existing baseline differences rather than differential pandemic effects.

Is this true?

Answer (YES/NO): YES